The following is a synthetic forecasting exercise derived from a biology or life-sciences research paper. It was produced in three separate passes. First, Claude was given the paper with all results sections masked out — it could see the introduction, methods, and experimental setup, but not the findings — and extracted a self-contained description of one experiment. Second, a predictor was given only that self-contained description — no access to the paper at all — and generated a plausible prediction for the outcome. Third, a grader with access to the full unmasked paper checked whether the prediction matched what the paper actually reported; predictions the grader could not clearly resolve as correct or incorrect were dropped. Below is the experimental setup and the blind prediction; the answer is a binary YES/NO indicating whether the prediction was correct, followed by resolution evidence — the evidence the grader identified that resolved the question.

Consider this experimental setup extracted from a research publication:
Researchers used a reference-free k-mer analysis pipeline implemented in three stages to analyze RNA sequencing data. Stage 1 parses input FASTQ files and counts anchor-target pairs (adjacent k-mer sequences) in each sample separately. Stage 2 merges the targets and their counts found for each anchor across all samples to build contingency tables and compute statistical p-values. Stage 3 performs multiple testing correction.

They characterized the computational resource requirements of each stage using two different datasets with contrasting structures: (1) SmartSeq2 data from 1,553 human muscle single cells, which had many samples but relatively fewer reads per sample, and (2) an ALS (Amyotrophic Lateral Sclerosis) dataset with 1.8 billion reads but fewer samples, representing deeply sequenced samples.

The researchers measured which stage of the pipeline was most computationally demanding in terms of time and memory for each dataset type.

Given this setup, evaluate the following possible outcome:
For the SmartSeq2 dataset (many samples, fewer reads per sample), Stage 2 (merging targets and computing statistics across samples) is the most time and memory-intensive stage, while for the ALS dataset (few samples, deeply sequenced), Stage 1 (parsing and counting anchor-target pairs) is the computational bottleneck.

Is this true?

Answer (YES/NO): YES